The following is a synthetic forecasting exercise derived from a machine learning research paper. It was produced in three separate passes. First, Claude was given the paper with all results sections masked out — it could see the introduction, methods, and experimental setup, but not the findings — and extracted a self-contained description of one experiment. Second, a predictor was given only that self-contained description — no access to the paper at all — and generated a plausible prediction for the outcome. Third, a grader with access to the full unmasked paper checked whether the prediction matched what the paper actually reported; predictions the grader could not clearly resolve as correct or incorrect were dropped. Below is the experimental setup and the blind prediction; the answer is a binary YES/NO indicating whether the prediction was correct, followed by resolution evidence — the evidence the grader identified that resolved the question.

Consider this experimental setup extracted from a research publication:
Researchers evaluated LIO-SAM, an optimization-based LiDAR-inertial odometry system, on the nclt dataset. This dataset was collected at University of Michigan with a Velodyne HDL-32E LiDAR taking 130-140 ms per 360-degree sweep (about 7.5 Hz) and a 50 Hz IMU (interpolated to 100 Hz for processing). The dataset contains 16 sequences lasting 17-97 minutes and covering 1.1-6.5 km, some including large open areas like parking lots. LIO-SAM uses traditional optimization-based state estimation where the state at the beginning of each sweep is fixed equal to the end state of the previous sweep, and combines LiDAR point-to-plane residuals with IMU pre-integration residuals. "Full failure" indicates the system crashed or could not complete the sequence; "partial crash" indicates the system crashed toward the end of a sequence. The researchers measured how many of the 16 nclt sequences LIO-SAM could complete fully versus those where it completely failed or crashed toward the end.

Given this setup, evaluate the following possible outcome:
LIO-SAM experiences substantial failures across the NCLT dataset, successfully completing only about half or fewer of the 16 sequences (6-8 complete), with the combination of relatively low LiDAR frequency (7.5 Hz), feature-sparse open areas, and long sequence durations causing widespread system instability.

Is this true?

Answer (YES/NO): NO